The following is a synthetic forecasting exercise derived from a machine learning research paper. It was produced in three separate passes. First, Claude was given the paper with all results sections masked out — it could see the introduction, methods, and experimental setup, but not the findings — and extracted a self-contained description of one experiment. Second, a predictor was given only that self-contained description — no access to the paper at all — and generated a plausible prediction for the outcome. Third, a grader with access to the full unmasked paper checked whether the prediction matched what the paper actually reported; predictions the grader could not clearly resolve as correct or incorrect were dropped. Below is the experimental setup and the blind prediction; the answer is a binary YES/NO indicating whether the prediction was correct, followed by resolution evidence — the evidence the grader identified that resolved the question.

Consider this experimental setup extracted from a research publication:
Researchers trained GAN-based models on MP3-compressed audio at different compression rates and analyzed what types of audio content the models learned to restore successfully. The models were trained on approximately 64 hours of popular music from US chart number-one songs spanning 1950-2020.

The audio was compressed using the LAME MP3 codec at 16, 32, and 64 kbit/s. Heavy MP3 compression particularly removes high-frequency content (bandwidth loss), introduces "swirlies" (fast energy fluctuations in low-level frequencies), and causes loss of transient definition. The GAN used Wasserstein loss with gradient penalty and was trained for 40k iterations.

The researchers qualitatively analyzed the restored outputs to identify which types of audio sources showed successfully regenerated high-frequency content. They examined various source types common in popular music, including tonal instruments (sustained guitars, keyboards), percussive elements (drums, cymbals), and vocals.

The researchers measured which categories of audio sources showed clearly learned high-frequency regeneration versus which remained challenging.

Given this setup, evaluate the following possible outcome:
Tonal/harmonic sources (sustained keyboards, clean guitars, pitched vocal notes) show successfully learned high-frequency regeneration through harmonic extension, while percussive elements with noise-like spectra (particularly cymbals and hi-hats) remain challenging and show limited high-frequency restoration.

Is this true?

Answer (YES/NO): NO